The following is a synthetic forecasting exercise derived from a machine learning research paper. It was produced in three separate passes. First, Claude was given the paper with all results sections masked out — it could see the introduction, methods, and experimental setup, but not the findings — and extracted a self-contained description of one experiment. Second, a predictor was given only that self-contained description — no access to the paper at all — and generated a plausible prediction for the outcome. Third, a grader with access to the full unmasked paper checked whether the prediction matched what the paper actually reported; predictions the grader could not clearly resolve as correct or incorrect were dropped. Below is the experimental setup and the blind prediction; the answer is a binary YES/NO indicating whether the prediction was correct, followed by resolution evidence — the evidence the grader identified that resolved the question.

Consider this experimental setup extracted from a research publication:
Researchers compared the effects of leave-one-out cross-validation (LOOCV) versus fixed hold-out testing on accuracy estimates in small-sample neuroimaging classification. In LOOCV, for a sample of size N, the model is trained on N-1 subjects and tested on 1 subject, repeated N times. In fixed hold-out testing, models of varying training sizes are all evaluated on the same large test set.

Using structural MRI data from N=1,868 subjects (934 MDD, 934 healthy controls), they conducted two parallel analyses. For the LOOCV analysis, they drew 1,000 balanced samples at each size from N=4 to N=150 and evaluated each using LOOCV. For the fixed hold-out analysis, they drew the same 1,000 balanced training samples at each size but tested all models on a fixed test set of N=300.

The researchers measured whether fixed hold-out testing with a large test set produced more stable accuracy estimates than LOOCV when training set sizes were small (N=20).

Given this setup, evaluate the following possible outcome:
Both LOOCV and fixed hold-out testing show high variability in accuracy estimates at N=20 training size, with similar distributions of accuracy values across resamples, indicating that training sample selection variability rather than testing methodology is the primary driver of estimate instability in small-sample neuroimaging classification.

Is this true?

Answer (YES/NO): NO